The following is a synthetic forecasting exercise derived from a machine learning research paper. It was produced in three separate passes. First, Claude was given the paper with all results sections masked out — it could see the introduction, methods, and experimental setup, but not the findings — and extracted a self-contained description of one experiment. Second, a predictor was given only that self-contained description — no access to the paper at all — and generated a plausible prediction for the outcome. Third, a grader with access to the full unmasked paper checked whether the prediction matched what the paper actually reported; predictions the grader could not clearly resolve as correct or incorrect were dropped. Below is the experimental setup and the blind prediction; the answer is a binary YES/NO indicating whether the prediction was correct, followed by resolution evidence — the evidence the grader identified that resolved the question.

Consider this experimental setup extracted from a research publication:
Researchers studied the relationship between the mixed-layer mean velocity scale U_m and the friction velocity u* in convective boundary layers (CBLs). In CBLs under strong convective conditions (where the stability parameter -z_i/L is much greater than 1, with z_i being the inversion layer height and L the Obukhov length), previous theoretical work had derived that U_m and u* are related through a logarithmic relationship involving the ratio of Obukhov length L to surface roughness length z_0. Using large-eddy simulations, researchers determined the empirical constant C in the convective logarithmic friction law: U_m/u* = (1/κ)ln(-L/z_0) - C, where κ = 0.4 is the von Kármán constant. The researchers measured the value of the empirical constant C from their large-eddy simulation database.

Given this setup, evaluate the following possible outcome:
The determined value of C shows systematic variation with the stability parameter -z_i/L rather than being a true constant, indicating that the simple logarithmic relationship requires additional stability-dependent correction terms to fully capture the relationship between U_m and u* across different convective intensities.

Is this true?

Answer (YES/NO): NO